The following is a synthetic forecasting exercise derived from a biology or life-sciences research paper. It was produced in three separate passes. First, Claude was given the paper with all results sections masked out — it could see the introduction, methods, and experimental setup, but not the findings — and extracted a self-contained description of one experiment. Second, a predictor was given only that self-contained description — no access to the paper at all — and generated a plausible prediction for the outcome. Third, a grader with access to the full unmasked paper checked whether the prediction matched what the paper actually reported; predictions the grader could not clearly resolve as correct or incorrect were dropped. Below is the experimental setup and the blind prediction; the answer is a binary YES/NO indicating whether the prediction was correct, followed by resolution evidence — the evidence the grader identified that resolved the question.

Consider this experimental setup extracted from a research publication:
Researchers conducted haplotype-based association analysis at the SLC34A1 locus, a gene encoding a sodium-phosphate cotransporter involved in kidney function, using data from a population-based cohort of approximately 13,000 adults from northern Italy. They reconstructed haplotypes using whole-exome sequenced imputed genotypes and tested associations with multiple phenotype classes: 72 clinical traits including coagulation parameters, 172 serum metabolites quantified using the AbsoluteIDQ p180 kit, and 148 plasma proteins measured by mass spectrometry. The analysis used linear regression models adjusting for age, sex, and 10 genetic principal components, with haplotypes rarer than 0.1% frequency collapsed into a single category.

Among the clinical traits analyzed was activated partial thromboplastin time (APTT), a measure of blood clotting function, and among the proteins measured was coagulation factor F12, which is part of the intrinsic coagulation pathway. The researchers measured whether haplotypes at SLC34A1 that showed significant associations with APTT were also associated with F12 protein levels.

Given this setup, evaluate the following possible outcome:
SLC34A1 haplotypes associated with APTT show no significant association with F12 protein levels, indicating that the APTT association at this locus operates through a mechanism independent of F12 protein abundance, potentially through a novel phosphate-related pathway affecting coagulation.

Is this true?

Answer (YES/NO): NO